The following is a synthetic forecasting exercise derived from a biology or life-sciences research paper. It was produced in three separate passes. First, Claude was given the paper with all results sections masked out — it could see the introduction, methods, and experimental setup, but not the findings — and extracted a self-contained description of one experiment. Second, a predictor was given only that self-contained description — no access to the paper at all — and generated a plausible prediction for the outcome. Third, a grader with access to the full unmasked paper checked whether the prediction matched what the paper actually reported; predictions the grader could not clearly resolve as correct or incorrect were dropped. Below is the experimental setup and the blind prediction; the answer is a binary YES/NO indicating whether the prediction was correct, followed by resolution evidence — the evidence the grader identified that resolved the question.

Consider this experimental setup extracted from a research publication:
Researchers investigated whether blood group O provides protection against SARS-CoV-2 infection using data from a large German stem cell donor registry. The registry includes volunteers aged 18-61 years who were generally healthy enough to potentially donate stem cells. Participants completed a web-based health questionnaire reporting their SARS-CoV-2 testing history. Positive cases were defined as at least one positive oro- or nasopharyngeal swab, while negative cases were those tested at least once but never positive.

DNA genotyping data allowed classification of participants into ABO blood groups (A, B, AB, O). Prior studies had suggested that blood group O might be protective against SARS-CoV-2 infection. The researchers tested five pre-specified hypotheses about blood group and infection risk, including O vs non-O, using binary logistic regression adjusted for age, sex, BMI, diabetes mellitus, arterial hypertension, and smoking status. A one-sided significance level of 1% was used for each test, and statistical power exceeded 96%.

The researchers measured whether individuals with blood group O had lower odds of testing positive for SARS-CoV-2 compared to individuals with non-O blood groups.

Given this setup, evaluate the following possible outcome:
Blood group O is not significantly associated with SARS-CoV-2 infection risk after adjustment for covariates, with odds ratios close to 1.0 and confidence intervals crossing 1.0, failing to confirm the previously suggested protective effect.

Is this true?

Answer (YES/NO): NO